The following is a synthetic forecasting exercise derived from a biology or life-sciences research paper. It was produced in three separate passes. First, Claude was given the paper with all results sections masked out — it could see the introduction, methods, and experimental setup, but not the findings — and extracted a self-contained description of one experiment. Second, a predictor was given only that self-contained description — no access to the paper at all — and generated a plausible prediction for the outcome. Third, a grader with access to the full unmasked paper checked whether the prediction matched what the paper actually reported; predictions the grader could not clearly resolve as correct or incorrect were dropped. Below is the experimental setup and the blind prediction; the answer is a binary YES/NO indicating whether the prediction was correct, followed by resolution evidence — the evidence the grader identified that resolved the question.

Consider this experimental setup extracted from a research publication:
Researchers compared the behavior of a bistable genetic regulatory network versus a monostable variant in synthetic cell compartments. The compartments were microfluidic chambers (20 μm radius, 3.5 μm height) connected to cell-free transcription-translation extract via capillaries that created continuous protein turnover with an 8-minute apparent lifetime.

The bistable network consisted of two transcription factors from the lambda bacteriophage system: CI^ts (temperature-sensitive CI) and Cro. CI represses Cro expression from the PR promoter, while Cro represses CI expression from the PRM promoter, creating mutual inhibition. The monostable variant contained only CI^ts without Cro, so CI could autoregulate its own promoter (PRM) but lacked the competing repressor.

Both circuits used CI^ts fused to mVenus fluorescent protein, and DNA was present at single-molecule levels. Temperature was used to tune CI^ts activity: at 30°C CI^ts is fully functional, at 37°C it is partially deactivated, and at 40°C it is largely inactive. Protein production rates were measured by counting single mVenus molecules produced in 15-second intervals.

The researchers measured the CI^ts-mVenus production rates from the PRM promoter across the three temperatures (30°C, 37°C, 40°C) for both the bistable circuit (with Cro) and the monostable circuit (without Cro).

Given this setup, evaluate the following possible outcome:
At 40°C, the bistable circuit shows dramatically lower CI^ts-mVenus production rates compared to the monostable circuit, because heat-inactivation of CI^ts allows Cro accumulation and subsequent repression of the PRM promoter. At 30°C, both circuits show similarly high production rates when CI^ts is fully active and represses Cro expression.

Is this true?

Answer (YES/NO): NO